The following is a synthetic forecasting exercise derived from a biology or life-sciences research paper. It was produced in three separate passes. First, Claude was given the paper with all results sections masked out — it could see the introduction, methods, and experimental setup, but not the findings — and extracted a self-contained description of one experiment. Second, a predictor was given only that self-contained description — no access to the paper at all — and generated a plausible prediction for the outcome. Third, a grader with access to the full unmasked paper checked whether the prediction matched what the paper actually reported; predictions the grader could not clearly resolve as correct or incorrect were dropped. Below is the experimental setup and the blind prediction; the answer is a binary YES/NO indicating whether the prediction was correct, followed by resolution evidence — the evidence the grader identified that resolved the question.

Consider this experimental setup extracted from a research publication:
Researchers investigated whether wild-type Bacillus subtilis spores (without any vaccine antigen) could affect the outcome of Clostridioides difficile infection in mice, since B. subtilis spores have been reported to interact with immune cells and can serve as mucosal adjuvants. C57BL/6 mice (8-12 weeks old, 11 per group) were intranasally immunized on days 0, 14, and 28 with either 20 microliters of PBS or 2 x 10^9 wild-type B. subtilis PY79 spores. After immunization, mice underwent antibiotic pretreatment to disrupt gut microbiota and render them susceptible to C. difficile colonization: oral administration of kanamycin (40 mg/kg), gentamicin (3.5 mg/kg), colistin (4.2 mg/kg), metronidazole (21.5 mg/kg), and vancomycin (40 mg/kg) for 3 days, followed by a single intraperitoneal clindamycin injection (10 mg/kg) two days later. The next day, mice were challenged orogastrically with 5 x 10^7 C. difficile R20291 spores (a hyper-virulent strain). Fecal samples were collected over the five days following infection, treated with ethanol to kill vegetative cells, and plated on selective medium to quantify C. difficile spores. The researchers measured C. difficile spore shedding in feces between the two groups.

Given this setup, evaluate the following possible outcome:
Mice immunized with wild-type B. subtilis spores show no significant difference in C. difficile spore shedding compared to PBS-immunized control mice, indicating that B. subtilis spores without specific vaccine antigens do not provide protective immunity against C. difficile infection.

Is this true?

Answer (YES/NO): YES